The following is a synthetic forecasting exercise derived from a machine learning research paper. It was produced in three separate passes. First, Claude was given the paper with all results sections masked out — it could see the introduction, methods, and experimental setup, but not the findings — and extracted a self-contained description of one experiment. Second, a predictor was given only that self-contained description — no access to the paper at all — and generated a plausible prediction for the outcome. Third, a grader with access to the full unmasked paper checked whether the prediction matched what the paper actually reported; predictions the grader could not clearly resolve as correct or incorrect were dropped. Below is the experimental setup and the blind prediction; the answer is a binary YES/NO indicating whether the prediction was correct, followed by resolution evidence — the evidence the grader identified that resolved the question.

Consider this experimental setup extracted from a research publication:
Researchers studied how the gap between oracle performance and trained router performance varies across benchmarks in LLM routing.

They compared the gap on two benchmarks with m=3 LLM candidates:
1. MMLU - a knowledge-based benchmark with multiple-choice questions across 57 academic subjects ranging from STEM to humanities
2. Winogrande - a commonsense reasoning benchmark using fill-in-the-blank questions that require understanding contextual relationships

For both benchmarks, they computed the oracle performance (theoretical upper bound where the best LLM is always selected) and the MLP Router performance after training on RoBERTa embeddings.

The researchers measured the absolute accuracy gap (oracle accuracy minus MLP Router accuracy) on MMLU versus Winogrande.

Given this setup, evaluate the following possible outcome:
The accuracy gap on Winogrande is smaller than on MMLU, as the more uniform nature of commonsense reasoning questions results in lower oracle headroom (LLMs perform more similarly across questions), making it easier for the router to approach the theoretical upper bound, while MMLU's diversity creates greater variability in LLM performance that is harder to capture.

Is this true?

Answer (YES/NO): NO